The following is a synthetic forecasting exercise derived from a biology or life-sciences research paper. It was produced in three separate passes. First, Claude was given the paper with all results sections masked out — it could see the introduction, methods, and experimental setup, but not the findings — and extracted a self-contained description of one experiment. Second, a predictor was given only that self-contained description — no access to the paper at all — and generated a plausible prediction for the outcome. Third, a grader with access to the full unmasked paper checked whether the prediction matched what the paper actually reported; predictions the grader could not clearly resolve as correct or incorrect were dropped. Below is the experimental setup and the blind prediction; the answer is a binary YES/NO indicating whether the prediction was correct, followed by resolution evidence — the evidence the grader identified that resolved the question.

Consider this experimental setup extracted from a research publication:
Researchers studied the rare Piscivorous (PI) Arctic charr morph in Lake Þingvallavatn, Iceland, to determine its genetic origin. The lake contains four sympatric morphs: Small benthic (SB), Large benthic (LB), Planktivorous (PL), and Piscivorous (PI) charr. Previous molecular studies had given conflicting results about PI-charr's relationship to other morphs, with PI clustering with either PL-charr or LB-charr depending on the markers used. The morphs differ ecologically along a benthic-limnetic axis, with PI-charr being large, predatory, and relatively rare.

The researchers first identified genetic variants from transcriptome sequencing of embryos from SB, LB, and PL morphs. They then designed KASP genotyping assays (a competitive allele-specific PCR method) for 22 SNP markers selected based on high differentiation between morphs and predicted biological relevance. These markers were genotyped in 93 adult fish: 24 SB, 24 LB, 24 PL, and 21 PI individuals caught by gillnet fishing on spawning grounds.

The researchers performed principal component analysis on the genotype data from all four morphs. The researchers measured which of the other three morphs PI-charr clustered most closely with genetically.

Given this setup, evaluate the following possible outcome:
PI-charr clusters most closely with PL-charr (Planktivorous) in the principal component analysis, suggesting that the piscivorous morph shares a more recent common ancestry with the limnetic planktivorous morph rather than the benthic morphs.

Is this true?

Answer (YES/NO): NO